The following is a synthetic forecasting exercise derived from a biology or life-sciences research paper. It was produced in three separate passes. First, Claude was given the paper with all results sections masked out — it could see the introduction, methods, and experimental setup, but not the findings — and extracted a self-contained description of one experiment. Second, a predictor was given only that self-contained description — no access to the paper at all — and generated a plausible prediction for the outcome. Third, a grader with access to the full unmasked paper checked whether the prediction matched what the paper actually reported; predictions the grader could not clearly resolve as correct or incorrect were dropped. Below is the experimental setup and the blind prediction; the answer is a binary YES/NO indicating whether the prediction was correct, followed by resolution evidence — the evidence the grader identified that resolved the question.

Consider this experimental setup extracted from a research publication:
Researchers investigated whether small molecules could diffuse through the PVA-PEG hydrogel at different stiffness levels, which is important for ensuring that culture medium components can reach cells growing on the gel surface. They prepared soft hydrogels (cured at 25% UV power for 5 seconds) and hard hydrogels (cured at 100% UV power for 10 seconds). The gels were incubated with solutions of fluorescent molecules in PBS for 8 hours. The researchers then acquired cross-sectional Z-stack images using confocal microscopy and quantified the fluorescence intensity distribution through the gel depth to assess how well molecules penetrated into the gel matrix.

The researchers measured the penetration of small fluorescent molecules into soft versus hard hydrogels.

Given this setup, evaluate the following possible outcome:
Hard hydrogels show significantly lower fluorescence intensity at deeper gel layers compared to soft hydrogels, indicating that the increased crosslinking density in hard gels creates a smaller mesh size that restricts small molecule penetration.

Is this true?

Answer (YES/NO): YES